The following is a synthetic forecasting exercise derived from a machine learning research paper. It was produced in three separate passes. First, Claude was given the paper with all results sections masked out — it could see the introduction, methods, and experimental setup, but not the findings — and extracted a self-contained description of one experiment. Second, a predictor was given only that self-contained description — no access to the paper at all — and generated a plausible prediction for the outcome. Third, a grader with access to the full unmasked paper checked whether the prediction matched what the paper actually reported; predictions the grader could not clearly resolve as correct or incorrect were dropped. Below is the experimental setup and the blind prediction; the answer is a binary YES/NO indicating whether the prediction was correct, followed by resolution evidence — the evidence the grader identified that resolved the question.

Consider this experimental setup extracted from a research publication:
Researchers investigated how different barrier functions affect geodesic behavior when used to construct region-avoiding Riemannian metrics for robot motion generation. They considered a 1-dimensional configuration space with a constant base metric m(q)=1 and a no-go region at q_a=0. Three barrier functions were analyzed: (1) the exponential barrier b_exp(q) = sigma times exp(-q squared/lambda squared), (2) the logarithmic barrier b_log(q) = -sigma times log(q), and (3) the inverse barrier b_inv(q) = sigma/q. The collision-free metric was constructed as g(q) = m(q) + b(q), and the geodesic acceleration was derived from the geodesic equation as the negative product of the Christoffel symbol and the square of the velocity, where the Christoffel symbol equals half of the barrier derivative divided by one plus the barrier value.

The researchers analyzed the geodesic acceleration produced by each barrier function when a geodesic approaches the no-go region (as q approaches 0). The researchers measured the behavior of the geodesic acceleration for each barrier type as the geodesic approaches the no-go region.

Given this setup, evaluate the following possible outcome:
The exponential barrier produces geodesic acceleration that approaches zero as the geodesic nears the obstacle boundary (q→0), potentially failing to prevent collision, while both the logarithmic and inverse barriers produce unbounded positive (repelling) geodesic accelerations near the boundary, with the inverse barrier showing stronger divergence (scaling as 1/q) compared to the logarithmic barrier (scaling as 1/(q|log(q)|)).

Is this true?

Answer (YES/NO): YES